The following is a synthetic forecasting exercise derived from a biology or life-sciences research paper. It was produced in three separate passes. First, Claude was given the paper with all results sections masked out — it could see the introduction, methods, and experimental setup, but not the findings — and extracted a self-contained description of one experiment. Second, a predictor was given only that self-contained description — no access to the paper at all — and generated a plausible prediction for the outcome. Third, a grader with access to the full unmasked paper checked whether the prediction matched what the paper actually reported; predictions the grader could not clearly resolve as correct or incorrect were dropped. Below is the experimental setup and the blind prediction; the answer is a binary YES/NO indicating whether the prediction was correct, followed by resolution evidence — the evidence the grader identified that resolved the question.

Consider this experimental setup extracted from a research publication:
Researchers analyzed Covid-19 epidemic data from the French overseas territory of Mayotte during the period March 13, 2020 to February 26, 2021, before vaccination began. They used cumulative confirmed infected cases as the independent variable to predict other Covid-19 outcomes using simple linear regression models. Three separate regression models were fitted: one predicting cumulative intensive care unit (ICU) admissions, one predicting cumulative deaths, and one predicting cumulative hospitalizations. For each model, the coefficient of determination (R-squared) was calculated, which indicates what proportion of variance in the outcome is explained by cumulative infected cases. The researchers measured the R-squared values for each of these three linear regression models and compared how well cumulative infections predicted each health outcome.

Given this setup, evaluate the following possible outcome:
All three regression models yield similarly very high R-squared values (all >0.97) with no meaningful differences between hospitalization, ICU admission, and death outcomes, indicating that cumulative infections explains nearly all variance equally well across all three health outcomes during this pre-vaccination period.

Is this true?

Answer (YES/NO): NO